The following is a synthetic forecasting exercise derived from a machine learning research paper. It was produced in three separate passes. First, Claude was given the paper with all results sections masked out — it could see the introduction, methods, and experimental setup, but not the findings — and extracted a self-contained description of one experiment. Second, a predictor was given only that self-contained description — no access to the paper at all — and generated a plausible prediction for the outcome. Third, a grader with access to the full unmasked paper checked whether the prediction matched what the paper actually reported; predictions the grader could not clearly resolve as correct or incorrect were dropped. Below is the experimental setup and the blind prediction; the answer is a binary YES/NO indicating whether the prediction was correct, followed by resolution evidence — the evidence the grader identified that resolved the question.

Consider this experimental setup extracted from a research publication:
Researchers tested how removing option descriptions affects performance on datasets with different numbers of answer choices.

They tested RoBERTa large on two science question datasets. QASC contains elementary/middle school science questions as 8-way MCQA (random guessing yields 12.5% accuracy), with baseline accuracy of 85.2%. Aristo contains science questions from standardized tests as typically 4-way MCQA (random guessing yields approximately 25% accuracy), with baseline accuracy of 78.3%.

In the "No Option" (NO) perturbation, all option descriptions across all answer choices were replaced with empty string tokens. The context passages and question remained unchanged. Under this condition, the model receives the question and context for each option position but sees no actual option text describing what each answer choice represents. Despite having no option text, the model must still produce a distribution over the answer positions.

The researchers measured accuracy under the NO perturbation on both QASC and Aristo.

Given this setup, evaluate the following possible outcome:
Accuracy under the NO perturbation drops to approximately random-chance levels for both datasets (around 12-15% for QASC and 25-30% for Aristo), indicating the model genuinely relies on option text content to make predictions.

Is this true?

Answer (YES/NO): NO